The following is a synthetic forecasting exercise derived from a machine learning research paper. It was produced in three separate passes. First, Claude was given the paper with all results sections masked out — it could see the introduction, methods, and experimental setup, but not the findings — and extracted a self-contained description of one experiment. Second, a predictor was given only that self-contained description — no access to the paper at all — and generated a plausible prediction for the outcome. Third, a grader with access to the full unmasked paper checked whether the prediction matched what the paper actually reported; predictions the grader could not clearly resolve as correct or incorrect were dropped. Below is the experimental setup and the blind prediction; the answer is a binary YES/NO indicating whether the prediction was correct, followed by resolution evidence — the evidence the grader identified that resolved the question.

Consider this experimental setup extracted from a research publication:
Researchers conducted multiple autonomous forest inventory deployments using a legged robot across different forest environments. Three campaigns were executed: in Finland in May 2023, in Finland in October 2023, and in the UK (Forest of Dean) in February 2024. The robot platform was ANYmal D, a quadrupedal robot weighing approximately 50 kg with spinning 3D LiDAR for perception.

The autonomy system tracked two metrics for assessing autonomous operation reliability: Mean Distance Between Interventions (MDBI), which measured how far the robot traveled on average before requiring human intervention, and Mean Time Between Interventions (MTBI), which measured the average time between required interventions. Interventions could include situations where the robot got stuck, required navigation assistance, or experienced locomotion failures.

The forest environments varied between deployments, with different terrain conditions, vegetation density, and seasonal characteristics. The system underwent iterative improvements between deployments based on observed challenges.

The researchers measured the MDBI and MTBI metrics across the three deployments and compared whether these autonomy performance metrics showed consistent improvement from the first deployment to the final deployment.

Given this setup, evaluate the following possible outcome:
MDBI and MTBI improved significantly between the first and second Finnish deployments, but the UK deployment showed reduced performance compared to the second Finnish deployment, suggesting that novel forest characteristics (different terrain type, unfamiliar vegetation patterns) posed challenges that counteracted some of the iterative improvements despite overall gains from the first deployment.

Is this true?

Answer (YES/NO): NO